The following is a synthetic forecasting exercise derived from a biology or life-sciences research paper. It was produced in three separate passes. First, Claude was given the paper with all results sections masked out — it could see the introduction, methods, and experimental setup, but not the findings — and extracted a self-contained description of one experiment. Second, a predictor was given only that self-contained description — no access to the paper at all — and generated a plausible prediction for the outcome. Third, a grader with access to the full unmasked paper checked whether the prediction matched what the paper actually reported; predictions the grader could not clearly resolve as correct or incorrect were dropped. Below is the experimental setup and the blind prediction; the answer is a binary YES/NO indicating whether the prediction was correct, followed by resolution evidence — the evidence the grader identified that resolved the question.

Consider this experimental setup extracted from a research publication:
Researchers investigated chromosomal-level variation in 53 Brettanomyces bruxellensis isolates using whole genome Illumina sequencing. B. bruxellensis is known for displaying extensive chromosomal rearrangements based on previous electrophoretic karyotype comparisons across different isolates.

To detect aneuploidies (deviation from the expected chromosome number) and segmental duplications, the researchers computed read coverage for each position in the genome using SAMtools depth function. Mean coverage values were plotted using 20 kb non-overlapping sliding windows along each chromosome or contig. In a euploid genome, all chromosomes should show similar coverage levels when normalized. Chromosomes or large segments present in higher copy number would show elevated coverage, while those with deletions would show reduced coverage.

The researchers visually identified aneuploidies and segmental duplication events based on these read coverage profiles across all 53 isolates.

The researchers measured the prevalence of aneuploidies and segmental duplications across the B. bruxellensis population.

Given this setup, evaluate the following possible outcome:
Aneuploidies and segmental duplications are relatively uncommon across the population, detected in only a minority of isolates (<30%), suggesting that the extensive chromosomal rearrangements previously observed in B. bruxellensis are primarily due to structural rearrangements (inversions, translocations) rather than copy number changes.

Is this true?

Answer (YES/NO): NO